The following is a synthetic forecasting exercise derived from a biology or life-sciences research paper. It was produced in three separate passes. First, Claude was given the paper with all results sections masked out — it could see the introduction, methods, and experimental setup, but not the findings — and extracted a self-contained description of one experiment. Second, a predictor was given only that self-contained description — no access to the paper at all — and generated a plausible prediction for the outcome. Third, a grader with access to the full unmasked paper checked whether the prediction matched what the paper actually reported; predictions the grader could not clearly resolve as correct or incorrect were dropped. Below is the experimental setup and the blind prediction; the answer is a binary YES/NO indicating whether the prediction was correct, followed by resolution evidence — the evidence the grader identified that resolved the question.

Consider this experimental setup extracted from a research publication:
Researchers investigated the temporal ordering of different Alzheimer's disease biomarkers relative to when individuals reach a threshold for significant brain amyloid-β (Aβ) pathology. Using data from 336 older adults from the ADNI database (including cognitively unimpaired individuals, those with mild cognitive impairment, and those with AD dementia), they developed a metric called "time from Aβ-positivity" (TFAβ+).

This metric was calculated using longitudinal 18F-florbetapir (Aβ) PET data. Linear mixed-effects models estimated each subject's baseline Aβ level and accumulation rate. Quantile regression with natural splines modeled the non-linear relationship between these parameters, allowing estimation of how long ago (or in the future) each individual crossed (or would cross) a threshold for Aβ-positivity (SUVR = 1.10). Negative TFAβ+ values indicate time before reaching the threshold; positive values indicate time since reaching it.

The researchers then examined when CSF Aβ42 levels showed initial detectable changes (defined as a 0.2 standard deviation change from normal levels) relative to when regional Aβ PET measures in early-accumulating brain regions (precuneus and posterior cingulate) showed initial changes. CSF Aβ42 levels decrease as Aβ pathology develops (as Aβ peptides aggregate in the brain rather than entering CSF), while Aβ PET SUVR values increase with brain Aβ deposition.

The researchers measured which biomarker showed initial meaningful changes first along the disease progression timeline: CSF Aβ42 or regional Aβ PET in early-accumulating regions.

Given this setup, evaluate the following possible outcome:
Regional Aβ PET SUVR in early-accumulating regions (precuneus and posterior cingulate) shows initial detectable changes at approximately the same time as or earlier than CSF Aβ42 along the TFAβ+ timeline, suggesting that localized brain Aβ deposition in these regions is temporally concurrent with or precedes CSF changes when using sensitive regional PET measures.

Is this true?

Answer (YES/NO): NO